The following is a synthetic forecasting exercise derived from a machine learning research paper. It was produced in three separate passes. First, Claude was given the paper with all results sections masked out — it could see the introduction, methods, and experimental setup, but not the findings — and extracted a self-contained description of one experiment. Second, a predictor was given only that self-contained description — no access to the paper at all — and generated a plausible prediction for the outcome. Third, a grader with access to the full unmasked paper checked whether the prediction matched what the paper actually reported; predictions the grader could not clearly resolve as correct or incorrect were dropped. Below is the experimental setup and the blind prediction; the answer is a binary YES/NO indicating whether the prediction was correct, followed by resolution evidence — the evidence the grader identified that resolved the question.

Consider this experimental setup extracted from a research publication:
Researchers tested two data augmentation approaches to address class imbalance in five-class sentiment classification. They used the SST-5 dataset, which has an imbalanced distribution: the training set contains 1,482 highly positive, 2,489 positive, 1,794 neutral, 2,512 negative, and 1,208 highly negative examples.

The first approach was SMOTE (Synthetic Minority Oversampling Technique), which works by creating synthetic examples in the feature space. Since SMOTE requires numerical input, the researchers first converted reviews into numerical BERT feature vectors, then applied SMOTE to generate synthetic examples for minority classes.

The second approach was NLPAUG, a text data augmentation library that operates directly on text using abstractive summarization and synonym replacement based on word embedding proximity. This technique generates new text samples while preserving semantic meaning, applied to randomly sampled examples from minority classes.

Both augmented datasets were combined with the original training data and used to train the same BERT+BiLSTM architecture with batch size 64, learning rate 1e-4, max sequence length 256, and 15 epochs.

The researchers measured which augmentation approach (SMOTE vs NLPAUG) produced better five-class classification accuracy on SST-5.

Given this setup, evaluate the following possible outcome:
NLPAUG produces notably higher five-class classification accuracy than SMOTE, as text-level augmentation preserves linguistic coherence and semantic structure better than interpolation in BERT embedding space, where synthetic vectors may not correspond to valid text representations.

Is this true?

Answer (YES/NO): YES